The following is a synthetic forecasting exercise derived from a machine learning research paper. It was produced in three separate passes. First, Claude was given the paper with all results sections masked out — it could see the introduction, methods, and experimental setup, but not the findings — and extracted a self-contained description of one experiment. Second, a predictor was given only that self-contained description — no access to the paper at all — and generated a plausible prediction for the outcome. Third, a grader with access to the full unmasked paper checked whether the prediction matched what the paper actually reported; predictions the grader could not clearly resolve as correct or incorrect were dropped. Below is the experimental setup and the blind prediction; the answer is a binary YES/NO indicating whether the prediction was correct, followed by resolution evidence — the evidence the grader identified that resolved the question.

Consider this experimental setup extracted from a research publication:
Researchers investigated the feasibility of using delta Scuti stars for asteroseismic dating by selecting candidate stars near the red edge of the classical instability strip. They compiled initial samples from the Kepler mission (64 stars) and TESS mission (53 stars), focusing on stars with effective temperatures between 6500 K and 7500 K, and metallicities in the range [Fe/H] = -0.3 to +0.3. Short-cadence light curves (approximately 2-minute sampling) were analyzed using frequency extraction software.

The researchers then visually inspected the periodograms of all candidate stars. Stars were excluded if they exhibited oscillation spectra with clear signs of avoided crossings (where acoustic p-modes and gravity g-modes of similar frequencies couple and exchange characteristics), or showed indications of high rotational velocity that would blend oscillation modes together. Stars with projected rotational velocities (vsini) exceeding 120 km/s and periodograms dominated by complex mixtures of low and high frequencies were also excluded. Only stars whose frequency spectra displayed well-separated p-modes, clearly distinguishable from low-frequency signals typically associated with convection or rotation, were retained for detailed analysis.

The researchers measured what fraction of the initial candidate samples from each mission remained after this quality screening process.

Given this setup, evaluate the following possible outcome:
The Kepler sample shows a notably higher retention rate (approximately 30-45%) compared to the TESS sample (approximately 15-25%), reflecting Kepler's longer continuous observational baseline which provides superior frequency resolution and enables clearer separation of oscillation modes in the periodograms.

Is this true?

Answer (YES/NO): NO